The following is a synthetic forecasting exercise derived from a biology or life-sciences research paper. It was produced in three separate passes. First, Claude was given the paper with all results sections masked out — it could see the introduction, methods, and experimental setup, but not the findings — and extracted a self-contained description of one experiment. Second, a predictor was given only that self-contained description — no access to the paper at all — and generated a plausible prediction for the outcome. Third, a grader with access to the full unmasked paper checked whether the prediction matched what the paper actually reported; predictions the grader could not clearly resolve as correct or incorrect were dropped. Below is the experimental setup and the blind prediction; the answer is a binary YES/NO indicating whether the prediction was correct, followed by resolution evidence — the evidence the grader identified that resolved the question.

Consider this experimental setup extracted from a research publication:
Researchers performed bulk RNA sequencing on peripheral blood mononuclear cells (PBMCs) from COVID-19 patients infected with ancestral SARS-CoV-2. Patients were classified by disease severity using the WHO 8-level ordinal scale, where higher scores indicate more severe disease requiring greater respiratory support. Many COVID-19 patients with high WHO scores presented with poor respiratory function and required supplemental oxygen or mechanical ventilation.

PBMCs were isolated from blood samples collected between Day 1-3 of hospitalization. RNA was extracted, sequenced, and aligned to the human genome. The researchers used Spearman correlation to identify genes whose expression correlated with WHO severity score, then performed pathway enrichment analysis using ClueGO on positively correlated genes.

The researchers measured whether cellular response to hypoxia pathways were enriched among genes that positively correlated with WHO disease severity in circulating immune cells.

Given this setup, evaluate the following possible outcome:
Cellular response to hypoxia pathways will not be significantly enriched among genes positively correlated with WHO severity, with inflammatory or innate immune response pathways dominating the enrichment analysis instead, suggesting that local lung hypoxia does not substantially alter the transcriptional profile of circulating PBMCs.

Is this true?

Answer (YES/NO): NO